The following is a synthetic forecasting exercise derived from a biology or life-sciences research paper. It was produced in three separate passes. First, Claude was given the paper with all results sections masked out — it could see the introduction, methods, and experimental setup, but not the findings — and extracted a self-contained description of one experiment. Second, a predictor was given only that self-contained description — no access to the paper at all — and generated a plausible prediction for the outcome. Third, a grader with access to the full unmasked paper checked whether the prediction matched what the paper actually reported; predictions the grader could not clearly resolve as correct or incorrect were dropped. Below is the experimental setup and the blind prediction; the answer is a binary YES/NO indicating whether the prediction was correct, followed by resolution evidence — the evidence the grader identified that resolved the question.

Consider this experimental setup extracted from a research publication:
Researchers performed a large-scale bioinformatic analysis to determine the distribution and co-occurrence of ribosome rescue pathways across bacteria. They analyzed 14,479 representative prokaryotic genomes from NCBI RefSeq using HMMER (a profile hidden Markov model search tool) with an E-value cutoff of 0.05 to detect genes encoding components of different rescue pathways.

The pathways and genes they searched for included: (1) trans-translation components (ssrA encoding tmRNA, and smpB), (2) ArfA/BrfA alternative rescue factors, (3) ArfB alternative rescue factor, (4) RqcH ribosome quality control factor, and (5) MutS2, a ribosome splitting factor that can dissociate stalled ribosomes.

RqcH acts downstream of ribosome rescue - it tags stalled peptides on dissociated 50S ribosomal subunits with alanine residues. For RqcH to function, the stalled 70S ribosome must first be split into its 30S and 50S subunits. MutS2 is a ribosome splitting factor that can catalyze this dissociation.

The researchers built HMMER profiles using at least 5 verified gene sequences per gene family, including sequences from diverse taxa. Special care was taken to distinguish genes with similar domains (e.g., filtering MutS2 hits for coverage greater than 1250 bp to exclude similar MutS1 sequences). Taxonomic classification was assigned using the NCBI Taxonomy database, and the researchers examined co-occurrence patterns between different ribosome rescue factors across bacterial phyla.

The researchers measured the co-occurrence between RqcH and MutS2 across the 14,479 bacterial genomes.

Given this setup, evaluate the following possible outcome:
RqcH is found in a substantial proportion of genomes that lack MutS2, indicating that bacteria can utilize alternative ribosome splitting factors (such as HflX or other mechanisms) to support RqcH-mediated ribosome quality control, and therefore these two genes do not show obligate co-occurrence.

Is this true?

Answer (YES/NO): NO